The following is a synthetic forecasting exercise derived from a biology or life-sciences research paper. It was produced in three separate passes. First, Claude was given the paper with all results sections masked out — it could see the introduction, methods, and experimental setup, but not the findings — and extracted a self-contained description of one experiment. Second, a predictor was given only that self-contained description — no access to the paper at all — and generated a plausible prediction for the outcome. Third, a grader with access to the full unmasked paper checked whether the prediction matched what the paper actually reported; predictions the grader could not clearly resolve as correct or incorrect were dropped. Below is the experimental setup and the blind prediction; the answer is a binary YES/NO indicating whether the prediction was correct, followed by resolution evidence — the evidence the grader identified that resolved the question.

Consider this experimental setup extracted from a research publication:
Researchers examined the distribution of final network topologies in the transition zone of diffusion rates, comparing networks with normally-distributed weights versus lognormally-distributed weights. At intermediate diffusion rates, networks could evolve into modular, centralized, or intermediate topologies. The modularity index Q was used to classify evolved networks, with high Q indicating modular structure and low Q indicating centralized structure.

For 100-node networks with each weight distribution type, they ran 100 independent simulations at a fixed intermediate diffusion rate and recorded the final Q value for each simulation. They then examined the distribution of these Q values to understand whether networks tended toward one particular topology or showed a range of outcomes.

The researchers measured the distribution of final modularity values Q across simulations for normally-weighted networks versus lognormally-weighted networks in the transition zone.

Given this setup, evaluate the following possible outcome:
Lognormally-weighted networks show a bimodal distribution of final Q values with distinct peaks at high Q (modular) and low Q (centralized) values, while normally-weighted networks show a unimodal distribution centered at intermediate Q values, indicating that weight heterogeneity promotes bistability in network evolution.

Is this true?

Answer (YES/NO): NO